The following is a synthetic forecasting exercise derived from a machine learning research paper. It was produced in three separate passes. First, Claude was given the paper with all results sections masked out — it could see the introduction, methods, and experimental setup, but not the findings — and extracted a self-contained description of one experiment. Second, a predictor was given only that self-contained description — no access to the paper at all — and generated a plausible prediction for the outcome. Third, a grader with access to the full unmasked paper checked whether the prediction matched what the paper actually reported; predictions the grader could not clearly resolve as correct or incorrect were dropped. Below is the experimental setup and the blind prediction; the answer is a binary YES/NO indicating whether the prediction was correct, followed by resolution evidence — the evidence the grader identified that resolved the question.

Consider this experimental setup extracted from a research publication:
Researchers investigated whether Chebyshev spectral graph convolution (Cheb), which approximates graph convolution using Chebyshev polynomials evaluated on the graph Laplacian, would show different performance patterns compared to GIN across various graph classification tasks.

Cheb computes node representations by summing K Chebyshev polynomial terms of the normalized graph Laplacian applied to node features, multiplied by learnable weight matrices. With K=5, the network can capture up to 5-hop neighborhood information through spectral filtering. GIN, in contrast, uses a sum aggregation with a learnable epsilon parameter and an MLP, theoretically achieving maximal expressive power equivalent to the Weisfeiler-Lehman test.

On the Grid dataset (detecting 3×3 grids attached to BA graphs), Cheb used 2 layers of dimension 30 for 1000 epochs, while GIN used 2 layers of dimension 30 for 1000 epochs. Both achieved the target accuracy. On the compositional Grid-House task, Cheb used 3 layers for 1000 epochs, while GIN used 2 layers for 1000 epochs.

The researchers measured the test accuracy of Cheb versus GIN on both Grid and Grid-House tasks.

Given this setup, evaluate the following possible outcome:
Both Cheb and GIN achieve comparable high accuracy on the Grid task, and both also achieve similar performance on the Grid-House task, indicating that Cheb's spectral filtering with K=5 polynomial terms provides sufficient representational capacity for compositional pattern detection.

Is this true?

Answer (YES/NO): YES